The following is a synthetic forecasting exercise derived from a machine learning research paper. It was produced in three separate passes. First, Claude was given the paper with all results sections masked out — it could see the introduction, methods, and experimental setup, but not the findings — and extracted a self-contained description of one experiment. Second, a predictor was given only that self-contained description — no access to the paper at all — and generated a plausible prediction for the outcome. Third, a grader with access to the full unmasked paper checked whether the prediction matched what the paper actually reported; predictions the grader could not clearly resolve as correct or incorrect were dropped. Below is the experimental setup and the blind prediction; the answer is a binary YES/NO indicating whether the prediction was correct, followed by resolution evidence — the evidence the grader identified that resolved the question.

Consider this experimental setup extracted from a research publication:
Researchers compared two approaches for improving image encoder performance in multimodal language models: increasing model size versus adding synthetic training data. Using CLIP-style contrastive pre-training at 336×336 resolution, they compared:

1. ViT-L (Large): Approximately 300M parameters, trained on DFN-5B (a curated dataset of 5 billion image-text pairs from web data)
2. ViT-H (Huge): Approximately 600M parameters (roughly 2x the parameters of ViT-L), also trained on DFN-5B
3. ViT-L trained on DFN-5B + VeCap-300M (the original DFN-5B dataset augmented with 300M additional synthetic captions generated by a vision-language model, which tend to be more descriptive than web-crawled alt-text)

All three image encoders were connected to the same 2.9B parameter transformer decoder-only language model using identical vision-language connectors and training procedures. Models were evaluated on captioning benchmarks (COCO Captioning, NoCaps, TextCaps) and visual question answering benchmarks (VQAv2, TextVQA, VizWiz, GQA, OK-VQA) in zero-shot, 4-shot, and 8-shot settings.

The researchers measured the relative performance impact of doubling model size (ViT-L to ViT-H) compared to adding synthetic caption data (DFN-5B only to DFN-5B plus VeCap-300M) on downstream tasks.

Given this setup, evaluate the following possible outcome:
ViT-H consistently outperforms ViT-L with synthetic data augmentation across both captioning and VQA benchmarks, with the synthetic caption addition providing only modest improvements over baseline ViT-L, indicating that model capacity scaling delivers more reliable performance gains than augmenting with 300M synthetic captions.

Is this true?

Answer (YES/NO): NO